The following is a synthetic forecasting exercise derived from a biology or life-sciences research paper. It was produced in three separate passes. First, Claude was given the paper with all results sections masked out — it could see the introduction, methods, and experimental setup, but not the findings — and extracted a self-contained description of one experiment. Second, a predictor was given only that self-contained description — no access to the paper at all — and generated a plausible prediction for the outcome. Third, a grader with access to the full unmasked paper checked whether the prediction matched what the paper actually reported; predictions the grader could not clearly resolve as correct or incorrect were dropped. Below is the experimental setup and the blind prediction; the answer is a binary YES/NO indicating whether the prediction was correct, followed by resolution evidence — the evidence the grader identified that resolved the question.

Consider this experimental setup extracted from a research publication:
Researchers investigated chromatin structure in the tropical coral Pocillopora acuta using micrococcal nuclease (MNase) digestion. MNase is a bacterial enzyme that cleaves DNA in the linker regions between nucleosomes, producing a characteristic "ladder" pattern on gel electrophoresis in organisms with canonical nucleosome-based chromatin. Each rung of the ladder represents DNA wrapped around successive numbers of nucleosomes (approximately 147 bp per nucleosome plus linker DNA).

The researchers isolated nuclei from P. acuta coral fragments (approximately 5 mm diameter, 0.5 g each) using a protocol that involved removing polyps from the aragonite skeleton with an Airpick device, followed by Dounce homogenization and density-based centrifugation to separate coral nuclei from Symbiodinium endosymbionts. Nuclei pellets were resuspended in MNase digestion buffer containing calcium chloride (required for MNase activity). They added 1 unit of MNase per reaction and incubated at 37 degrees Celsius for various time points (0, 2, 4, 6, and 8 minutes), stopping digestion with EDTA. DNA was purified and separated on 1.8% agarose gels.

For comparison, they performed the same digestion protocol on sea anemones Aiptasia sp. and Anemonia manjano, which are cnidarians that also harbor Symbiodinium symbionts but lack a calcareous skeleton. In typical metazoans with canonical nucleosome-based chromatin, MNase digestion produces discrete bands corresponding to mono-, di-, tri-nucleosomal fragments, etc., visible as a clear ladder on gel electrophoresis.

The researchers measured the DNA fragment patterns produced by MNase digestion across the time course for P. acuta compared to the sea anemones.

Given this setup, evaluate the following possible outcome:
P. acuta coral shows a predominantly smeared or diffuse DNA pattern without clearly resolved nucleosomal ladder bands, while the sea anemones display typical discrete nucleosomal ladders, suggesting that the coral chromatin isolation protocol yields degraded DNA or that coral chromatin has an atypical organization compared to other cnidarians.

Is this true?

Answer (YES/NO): NO